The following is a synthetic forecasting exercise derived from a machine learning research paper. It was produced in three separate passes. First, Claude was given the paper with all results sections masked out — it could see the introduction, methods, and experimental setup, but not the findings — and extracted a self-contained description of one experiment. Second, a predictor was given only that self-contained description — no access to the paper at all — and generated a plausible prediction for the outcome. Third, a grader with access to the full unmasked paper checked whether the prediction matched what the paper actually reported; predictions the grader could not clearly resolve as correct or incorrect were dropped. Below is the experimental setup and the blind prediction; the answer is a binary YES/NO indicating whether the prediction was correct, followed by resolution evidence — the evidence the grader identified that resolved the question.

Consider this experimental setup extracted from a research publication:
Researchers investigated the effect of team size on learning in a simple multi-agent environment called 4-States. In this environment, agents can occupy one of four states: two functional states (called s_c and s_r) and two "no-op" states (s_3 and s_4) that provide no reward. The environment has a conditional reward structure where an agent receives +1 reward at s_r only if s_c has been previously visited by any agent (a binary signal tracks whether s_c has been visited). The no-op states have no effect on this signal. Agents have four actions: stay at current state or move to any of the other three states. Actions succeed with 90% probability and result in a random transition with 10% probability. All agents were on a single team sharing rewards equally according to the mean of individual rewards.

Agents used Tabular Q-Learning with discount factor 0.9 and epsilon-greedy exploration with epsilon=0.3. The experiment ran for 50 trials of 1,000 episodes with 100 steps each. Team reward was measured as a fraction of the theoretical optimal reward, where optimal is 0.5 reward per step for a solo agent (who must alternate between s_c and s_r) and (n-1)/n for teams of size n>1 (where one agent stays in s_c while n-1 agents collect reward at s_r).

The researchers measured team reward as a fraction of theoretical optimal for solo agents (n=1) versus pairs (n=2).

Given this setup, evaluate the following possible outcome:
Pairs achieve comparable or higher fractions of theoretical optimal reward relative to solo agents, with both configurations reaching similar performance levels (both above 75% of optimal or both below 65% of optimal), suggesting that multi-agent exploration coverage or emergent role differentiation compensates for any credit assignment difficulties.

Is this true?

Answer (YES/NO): NO